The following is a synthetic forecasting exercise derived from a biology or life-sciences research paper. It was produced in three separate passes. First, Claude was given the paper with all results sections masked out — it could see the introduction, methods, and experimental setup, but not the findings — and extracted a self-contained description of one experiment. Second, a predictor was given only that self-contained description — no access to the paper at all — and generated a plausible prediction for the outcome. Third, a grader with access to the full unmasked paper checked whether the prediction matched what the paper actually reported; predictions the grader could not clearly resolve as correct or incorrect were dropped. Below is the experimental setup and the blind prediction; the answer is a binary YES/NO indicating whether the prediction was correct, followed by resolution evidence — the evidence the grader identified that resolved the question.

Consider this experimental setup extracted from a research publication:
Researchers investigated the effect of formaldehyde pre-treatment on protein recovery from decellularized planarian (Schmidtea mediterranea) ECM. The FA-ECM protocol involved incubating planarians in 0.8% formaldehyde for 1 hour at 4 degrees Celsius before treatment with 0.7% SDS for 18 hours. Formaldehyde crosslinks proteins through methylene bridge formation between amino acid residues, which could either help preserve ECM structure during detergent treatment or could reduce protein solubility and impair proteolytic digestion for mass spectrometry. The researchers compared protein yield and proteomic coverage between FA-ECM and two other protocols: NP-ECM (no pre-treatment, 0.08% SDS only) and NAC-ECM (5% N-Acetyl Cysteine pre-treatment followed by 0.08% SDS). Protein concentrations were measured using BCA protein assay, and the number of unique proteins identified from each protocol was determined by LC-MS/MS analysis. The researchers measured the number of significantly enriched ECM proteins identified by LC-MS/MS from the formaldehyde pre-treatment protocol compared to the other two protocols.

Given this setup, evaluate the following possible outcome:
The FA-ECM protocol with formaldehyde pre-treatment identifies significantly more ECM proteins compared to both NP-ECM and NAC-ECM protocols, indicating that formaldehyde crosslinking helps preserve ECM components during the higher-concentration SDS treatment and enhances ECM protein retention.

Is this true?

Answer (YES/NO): NO